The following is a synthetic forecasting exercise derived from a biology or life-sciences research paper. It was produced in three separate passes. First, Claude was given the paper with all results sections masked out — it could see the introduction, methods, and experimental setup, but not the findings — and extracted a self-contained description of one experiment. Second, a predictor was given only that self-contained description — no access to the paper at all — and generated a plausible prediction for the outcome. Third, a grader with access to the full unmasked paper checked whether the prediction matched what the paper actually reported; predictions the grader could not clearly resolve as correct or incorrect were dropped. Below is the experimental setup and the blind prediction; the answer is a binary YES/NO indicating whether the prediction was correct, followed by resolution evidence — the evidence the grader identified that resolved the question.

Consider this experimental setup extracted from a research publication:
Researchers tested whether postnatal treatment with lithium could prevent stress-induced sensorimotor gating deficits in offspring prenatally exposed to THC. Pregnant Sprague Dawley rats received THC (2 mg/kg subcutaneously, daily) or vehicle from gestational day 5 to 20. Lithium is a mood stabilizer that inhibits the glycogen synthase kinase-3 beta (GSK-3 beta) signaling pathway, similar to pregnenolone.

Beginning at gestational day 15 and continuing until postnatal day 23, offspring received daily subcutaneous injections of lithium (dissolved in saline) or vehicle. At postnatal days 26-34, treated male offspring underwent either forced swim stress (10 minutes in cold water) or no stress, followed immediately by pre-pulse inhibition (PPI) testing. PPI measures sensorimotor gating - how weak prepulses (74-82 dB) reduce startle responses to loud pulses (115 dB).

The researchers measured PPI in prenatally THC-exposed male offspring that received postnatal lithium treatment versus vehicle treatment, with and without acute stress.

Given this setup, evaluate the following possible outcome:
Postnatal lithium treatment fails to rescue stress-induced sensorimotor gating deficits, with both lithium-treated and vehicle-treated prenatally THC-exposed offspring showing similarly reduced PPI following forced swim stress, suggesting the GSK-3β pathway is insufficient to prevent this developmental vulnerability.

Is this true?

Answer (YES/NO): NO